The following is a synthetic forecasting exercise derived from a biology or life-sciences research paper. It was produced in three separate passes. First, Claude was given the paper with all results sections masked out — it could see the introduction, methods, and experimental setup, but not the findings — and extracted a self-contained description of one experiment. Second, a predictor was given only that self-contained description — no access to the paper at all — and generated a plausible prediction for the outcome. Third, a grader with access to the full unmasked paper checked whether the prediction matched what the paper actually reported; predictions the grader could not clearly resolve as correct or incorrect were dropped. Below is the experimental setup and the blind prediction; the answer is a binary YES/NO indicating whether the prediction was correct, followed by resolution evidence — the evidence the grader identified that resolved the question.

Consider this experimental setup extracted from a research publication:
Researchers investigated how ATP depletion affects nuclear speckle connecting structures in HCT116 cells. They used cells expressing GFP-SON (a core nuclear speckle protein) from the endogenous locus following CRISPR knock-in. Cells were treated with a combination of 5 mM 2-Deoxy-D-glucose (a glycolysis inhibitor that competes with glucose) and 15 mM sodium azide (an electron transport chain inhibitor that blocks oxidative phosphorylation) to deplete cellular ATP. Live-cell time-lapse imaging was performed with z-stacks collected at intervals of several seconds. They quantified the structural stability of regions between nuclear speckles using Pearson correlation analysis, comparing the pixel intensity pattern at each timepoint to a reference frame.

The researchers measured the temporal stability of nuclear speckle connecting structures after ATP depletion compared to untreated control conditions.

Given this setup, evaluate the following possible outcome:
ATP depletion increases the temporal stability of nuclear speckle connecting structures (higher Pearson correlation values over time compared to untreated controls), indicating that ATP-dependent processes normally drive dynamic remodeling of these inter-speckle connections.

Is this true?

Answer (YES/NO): NO